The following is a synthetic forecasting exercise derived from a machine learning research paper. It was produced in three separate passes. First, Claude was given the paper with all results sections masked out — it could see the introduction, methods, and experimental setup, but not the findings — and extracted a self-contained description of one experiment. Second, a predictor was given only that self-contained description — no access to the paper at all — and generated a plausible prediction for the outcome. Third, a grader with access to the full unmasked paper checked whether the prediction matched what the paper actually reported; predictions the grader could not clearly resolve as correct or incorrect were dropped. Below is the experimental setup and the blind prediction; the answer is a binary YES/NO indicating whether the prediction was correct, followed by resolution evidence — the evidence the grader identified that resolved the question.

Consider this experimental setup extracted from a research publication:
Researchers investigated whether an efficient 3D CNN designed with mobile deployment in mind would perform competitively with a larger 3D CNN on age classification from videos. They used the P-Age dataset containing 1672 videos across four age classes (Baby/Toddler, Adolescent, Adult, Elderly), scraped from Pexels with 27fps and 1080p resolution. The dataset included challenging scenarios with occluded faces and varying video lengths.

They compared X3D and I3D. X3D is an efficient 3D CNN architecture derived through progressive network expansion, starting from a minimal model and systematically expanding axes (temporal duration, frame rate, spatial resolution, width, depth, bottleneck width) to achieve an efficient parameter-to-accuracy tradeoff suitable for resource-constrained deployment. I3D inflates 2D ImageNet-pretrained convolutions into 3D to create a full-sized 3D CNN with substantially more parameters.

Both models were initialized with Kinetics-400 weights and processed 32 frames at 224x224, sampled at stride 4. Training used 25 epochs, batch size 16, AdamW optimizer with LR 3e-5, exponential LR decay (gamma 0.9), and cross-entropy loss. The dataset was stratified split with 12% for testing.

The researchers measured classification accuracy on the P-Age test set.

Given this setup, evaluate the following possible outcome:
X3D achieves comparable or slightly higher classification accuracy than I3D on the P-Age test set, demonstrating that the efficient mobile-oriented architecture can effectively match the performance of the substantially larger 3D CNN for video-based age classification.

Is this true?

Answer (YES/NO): NO